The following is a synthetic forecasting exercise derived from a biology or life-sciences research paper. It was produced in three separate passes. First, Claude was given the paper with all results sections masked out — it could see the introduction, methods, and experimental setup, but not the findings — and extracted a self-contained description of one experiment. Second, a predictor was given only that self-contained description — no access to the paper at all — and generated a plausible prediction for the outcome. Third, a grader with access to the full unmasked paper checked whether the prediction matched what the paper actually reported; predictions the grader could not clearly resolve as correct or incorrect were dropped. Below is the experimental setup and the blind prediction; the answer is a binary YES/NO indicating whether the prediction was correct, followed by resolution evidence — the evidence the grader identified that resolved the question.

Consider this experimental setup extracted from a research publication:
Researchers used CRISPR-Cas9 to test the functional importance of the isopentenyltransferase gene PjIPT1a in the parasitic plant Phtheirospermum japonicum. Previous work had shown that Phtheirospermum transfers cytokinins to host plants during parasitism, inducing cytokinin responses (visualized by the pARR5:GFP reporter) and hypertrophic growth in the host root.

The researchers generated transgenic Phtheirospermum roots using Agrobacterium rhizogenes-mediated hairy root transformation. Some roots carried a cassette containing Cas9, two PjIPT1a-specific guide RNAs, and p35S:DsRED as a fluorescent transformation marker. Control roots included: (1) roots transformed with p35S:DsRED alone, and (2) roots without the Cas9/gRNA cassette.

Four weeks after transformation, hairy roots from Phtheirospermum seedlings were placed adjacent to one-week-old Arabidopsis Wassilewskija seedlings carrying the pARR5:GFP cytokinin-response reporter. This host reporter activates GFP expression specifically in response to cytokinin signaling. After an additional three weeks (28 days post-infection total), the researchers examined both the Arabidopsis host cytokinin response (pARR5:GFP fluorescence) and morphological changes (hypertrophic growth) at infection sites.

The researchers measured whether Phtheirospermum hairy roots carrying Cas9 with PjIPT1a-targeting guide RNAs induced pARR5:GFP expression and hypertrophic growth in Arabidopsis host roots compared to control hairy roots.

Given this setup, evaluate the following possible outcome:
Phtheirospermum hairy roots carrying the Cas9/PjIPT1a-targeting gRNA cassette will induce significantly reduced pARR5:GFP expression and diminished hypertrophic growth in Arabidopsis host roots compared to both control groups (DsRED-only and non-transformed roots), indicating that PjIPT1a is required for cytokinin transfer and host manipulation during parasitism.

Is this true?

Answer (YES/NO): YES